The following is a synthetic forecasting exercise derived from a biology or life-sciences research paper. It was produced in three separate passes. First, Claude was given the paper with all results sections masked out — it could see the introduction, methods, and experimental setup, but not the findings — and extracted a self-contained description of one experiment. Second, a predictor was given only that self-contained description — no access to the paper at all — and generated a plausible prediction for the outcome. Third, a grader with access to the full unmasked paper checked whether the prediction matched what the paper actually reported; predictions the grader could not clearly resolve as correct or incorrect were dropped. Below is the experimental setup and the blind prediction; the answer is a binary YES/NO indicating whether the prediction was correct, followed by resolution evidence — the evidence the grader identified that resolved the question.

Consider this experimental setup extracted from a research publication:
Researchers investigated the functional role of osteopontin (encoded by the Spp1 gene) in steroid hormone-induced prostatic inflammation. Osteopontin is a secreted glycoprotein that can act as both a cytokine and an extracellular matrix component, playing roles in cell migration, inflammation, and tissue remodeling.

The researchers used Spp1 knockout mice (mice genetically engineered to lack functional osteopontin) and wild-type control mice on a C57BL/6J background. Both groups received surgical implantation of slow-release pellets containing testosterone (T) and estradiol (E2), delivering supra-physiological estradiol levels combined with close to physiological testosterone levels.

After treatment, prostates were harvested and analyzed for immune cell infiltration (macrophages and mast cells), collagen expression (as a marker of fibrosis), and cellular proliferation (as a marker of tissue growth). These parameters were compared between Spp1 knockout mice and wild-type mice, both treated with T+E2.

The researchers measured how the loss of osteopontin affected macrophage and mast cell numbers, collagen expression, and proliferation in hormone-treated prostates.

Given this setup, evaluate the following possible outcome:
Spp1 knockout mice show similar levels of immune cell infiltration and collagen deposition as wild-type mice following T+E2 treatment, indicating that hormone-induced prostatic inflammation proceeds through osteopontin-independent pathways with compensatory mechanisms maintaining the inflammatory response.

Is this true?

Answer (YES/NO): NO